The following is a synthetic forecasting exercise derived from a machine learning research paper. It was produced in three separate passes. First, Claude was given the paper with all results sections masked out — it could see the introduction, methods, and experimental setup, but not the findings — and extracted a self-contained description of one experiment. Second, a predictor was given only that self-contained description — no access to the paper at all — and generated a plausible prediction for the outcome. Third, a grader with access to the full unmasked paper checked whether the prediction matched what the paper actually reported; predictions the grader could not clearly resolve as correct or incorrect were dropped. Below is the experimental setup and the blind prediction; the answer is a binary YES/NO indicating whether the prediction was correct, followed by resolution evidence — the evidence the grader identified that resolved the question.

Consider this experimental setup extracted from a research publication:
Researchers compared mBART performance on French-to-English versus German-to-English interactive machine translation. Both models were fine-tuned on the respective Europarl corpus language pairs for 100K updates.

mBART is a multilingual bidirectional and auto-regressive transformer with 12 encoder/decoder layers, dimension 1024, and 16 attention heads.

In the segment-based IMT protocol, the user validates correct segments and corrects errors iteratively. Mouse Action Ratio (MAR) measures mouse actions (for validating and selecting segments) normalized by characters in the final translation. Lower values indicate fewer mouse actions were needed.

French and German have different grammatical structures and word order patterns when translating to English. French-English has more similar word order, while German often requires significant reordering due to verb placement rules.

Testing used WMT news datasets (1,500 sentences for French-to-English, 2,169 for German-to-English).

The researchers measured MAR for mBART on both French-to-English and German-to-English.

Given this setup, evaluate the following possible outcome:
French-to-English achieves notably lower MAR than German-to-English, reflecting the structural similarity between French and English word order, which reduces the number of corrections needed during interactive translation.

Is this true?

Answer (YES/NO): YES